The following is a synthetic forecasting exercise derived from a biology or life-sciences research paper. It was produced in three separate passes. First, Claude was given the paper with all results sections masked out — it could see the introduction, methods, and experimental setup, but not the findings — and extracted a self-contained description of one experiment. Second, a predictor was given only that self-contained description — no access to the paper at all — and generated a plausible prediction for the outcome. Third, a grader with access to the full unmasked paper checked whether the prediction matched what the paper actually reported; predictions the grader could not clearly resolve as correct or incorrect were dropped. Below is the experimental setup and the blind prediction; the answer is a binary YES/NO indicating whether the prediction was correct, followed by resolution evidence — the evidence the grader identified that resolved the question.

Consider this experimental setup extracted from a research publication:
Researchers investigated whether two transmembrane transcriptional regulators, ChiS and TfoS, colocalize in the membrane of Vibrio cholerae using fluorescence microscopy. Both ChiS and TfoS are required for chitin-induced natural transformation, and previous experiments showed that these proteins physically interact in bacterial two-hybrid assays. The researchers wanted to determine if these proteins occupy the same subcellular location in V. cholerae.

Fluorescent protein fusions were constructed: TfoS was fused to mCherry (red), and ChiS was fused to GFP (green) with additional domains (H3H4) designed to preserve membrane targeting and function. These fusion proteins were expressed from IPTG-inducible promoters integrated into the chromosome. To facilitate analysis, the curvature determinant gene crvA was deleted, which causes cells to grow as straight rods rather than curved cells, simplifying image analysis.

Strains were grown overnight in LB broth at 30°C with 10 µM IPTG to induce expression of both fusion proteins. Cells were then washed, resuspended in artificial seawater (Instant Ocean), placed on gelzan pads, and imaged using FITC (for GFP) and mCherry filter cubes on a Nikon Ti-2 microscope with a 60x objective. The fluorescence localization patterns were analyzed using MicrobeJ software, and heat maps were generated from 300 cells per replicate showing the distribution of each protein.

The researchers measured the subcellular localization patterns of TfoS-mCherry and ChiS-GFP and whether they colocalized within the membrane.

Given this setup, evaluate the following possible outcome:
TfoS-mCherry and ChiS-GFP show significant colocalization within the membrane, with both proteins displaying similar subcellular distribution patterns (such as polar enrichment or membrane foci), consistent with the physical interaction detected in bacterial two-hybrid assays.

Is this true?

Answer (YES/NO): YES